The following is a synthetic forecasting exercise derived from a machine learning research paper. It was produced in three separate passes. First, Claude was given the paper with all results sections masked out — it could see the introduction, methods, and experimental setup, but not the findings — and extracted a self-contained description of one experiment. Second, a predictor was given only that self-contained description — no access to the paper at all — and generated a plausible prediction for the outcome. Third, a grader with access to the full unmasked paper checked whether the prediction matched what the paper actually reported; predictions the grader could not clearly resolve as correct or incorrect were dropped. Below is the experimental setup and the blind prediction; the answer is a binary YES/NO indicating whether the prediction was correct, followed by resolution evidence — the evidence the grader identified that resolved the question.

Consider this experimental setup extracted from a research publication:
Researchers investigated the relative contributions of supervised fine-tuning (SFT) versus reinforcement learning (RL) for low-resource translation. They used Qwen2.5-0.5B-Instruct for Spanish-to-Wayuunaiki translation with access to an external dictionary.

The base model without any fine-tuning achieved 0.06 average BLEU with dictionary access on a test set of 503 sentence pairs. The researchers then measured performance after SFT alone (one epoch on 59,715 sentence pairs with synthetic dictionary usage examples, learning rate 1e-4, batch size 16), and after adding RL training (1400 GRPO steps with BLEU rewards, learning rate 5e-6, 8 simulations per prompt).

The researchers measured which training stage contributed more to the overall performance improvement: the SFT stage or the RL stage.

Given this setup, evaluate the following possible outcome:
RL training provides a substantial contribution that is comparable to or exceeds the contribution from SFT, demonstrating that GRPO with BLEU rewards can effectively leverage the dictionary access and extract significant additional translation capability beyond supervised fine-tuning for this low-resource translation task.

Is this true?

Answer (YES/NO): NO